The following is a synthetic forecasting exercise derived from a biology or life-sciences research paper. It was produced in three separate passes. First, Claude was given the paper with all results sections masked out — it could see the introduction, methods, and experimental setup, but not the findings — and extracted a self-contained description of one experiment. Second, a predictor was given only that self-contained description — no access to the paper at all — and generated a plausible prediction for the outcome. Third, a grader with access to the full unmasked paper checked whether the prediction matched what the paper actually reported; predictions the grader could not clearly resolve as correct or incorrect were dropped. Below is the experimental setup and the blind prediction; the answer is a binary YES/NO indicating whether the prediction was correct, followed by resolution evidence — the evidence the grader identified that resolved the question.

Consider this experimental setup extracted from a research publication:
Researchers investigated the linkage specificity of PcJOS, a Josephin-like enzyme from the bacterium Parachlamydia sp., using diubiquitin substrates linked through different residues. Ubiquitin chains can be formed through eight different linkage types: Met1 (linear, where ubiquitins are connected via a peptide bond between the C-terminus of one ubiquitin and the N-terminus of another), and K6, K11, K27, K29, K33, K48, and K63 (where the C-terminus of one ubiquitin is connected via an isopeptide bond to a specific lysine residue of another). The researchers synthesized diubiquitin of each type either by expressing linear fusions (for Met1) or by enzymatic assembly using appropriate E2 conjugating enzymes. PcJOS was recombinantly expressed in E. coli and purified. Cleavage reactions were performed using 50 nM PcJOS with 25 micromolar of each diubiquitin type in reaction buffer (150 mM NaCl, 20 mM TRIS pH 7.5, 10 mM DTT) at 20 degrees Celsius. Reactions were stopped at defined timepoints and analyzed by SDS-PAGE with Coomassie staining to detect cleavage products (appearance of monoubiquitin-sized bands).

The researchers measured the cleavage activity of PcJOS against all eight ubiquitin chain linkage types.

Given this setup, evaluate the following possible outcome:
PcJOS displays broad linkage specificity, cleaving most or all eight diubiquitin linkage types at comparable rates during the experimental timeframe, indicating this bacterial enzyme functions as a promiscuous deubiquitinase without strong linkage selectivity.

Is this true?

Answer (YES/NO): NO